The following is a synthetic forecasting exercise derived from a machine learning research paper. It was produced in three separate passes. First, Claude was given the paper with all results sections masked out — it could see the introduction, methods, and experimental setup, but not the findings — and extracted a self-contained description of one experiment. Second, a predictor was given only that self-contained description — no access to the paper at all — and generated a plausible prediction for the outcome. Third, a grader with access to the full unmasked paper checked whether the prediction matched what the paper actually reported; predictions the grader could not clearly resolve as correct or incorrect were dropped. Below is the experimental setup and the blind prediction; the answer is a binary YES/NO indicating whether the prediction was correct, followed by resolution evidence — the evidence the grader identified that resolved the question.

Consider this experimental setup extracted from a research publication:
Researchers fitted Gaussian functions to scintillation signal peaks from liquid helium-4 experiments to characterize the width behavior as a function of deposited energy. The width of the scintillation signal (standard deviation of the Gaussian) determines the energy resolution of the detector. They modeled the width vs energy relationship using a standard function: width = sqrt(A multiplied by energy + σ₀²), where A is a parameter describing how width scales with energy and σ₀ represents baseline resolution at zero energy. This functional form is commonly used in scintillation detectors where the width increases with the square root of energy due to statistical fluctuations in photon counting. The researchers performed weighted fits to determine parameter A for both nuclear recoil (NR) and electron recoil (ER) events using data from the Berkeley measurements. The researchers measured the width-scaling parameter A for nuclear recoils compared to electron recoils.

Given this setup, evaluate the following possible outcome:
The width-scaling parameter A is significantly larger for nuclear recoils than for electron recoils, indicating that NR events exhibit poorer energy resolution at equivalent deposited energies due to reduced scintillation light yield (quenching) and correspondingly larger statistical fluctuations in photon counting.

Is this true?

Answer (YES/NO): NO